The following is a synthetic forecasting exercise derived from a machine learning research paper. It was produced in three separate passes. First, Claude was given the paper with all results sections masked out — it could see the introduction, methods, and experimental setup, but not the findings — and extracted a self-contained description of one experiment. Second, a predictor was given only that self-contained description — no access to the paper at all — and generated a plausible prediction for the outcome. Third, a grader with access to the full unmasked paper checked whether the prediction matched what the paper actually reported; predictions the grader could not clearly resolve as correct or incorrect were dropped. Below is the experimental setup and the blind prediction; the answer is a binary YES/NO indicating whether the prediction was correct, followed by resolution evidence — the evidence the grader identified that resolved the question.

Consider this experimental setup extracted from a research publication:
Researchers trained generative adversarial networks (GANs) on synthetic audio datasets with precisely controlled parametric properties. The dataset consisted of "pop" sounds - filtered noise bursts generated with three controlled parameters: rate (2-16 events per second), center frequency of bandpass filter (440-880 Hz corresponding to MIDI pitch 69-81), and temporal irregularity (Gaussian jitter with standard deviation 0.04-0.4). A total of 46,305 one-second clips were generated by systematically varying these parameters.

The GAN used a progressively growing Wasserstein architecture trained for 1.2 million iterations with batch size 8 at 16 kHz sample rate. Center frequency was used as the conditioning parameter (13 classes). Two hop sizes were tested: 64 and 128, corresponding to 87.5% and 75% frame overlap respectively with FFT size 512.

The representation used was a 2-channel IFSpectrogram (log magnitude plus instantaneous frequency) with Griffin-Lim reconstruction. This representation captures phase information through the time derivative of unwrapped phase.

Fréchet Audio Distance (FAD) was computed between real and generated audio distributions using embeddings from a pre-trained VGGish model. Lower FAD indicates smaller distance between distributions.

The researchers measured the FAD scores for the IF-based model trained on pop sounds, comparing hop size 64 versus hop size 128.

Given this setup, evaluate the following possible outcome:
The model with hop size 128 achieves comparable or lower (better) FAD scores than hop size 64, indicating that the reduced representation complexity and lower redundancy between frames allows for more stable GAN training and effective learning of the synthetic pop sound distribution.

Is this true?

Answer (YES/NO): YES